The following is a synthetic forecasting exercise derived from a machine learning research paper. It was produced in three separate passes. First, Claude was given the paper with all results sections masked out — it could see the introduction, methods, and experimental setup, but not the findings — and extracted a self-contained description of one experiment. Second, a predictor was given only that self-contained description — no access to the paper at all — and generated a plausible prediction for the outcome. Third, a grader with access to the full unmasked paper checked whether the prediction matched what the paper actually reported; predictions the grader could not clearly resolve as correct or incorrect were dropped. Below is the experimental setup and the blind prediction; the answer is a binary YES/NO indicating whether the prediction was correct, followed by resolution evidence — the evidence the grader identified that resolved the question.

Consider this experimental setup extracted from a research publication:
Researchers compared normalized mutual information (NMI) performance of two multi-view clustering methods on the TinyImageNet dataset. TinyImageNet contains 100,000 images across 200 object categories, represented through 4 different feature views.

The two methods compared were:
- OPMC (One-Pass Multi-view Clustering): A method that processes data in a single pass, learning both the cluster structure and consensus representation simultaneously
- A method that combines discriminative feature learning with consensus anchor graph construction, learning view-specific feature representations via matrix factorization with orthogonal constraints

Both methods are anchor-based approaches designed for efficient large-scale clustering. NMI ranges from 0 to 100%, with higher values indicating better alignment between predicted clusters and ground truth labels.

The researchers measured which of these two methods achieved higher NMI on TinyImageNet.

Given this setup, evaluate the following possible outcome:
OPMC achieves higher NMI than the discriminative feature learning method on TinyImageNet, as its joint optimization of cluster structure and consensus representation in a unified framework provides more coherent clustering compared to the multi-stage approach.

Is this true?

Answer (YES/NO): YES